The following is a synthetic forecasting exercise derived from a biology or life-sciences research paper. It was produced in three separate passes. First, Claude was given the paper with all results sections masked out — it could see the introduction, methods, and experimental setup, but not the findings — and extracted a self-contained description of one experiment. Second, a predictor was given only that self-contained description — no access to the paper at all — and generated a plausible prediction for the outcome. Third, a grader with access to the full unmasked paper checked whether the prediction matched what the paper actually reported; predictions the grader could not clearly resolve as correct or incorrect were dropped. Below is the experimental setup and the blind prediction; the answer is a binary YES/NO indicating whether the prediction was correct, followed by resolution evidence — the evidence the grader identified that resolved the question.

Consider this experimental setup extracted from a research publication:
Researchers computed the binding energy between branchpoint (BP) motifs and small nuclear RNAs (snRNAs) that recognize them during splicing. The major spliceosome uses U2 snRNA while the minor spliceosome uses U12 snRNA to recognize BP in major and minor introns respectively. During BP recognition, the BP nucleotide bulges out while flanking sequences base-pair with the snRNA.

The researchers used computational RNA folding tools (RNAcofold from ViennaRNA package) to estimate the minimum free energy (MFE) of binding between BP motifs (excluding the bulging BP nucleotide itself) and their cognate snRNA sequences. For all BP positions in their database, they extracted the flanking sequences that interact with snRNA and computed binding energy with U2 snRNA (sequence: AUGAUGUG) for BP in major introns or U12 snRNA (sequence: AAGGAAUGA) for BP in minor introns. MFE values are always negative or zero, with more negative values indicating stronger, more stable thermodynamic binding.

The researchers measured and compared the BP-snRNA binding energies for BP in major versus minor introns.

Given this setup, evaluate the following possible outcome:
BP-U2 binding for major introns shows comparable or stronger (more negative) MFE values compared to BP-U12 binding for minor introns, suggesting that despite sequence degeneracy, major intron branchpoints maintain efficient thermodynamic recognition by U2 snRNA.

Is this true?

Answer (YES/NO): NO